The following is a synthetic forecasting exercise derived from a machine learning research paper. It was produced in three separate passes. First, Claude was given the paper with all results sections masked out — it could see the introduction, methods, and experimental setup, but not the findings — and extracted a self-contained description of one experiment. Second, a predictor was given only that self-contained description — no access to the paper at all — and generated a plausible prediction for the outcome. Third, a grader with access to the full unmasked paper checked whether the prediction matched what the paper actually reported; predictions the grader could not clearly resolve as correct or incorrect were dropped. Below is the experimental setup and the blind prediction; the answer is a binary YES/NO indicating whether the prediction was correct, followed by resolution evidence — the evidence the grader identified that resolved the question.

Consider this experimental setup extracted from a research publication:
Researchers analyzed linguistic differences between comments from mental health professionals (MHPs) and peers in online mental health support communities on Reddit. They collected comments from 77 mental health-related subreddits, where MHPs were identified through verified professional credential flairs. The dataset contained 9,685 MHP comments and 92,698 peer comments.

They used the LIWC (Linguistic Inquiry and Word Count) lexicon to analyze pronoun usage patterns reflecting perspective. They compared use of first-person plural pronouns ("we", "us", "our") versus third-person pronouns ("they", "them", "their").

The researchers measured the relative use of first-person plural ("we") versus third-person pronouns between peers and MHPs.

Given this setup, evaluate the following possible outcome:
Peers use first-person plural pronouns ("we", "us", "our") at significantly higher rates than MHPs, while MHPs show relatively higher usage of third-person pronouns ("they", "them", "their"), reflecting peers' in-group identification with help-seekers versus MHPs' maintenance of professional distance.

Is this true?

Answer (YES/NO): YES